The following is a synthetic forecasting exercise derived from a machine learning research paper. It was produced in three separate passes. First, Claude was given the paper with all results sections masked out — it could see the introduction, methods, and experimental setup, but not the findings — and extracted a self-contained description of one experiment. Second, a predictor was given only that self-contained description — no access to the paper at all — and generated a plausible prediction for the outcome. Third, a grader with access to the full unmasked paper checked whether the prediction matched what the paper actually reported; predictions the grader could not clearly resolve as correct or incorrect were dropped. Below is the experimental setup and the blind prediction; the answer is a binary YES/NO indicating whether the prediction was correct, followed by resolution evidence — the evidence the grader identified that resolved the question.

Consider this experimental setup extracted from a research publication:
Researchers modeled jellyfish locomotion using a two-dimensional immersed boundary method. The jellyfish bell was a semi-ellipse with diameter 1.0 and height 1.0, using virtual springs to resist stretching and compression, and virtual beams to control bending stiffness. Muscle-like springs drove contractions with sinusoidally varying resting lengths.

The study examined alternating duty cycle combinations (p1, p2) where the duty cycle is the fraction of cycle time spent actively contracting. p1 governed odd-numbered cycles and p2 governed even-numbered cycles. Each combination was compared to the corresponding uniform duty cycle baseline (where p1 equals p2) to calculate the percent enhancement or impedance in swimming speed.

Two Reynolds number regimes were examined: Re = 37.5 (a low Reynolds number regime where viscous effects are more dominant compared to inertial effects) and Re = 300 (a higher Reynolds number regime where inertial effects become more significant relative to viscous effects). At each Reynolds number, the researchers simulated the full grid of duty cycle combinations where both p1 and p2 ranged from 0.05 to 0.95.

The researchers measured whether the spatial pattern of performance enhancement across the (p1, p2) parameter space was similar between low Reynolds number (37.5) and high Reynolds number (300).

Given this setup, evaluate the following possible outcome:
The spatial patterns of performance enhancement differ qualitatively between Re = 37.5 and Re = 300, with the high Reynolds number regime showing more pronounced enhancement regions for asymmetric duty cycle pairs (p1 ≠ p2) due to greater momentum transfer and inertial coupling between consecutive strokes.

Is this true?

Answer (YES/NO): NO